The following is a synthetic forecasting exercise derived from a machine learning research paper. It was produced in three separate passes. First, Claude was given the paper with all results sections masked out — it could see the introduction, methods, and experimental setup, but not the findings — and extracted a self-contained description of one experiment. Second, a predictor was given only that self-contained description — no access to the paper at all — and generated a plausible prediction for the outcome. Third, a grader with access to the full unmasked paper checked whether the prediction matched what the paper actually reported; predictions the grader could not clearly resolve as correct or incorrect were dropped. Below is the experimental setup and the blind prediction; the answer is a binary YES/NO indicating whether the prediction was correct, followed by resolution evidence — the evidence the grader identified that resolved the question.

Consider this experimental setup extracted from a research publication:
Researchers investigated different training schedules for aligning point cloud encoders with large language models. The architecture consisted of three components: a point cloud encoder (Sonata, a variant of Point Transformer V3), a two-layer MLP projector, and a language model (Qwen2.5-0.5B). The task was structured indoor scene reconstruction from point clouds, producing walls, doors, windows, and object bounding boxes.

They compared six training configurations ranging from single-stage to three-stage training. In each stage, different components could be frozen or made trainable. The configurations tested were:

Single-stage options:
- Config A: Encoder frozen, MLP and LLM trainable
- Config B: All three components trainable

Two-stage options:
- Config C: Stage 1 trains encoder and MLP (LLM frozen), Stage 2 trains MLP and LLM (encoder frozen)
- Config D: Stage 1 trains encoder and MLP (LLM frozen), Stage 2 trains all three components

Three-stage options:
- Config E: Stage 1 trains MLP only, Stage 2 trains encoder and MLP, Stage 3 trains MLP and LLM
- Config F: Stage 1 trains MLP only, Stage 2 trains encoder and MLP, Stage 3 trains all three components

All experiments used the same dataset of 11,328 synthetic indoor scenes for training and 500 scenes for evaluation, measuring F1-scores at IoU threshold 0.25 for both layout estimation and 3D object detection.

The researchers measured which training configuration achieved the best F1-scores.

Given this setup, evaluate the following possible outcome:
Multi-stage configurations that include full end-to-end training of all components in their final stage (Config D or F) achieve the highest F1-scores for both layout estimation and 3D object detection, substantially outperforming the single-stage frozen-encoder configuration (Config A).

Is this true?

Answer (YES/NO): NO